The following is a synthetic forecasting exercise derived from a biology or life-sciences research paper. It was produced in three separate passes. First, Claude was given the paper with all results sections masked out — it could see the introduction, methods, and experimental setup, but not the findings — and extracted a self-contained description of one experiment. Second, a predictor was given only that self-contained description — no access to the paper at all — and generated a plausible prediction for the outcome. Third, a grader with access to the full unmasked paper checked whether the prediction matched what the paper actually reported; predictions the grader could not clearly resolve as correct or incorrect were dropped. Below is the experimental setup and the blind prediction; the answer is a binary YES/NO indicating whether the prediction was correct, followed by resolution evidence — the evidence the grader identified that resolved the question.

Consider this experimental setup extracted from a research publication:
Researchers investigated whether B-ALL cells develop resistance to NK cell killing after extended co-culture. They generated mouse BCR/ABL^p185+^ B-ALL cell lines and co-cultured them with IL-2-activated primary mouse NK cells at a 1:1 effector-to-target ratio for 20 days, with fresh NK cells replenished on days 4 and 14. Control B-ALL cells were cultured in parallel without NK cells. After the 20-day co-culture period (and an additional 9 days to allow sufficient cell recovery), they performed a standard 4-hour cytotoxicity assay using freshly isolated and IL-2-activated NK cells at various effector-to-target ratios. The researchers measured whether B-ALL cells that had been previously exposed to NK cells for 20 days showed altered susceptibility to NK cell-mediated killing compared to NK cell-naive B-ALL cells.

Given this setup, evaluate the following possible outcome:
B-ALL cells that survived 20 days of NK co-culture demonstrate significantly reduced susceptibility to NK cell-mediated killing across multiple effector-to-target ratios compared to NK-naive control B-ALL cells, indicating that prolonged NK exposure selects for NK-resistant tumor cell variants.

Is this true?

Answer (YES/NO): YES